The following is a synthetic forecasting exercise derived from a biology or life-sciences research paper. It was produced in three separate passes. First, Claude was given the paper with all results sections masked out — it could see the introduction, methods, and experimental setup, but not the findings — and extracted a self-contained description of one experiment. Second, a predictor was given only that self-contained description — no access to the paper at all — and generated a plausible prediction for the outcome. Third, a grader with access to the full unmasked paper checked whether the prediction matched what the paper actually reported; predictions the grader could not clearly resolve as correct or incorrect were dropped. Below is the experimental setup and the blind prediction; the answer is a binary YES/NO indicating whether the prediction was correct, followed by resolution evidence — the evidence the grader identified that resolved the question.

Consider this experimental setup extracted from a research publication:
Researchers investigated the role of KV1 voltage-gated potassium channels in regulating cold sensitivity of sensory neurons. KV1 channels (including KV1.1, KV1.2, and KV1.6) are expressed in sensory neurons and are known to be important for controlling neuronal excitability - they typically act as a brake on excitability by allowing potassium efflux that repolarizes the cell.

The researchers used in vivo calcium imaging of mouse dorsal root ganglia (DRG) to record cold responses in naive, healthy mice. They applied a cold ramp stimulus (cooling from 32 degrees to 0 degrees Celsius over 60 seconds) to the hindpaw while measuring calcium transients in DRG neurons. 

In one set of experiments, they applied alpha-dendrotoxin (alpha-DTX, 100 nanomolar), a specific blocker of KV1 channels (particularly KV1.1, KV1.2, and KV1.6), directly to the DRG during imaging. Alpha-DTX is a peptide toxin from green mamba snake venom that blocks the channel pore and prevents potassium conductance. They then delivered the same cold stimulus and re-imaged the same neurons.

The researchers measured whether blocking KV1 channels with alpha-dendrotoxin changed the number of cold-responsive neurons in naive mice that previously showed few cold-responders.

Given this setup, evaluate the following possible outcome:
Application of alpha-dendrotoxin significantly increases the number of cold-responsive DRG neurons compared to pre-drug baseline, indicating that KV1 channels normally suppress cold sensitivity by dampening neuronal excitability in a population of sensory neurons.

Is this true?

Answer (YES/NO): YES